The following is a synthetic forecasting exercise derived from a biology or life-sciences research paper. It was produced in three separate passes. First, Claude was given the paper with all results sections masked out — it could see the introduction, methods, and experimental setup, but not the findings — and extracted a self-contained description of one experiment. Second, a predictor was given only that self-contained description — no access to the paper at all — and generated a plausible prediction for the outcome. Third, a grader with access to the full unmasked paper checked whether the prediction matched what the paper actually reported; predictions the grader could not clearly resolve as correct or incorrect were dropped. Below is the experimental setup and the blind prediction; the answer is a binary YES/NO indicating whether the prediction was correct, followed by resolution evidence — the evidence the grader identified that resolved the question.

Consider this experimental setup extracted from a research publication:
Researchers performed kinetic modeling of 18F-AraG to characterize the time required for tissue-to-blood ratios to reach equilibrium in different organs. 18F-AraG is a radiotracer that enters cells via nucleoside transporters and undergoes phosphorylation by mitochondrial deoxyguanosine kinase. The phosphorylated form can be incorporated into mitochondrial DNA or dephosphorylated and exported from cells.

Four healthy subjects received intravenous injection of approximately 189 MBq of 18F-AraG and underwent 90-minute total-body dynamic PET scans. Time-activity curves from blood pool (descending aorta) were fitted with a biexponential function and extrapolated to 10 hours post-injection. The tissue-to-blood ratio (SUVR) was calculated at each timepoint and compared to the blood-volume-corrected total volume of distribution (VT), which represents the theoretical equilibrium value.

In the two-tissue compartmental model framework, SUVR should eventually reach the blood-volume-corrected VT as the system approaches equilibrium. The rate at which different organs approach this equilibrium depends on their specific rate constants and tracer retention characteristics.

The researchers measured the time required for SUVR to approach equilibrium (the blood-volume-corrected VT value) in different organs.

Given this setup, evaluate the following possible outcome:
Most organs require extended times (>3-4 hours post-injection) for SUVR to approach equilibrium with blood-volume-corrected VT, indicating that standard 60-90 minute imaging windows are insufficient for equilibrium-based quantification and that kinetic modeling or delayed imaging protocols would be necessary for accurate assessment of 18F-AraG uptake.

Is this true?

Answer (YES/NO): YES